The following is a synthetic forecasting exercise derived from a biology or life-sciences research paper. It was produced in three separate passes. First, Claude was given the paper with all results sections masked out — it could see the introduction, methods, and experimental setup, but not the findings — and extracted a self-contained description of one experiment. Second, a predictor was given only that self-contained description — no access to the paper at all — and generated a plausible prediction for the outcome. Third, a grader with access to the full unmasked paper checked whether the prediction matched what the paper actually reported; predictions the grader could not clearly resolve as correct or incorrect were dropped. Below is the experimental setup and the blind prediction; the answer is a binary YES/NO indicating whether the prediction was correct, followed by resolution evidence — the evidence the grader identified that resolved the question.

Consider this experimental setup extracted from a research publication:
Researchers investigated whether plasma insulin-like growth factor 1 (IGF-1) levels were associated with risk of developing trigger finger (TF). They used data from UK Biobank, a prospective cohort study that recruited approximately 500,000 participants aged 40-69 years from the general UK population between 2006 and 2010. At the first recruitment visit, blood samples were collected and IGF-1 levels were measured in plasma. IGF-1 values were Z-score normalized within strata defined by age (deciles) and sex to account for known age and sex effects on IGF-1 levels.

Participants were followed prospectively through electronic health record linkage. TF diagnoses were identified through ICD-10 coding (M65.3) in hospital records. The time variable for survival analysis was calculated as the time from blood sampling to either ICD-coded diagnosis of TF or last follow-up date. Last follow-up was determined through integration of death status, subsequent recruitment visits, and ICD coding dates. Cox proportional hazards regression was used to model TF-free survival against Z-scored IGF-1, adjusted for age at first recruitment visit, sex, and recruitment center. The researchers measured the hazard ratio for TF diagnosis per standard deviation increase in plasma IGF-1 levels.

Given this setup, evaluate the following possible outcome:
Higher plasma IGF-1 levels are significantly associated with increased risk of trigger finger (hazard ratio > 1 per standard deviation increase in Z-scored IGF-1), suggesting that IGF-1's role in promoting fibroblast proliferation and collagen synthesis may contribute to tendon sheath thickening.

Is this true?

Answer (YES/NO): YES